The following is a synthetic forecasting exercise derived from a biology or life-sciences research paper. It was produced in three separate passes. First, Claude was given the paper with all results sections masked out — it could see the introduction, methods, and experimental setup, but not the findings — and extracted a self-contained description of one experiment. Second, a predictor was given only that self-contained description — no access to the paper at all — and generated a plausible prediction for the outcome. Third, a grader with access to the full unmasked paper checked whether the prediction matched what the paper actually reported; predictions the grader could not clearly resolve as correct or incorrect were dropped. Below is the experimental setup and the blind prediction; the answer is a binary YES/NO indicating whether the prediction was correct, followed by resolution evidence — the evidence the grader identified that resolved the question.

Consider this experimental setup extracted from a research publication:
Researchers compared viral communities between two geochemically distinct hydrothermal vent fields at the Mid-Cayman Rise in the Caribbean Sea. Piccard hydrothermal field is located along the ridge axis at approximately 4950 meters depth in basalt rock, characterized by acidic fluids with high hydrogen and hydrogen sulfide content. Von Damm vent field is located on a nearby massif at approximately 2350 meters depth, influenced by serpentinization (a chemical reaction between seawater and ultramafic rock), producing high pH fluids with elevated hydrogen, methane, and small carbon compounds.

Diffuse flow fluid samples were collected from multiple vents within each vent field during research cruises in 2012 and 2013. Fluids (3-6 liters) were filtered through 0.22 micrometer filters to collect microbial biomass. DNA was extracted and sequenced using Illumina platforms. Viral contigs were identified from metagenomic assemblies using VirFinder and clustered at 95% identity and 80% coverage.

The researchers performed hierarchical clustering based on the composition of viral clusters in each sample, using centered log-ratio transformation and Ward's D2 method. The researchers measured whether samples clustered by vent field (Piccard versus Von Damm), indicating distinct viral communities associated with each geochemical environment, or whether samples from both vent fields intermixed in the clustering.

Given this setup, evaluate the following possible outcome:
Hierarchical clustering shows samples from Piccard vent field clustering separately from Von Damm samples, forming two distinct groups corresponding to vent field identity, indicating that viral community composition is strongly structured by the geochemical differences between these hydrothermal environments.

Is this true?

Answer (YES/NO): NO